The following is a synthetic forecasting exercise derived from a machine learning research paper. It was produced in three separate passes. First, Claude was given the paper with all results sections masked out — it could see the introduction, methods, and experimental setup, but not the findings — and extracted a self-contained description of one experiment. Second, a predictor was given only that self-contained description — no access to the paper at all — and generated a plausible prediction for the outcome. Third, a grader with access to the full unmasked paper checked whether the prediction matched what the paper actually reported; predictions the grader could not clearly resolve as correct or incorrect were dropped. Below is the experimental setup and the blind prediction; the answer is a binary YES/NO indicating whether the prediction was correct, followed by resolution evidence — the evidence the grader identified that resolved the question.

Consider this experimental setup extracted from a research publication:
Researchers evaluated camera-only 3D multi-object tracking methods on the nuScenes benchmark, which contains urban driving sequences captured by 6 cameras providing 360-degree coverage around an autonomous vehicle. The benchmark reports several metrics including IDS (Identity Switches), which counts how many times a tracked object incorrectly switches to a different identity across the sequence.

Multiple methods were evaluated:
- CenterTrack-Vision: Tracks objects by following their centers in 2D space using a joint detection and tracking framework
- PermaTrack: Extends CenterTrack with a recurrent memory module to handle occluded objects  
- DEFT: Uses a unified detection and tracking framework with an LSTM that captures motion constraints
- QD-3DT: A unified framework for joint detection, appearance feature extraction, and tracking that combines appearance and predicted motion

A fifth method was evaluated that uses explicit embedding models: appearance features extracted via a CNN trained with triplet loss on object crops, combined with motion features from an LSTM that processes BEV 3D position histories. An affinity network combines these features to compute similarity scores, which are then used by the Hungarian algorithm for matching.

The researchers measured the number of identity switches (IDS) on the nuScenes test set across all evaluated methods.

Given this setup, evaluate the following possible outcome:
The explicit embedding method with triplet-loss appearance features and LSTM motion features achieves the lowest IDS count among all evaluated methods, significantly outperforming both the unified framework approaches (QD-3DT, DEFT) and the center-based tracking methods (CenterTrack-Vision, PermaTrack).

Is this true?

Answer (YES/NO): YES